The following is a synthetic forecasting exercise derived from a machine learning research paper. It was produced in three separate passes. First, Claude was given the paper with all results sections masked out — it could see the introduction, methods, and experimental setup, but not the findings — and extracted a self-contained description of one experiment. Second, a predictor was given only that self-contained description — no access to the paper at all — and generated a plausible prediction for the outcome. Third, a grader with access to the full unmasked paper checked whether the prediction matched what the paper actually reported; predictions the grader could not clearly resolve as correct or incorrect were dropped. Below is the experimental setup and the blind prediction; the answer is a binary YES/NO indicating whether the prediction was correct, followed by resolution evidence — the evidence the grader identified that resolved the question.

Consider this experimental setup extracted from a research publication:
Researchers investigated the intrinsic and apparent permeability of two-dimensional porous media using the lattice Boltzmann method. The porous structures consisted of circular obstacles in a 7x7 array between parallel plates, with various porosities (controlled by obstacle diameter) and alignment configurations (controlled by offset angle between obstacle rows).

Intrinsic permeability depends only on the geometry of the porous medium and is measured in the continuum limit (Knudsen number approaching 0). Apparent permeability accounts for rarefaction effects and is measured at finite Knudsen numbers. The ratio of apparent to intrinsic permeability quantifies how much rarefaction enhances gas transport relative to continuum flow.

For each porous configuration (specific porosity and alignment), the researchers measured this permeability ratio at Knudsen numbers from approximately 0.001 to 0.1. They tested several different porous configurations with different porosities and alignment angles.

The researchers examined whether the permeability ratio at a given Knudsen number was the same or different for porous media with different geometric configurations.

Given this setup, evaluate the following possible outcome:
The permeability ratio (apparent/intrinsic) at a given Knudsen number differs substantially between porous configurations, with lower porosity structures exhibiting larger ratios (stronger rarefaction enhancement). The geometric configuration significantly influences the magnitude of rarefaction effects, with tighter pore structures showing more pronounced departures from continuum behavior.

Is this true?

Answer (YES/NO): YES